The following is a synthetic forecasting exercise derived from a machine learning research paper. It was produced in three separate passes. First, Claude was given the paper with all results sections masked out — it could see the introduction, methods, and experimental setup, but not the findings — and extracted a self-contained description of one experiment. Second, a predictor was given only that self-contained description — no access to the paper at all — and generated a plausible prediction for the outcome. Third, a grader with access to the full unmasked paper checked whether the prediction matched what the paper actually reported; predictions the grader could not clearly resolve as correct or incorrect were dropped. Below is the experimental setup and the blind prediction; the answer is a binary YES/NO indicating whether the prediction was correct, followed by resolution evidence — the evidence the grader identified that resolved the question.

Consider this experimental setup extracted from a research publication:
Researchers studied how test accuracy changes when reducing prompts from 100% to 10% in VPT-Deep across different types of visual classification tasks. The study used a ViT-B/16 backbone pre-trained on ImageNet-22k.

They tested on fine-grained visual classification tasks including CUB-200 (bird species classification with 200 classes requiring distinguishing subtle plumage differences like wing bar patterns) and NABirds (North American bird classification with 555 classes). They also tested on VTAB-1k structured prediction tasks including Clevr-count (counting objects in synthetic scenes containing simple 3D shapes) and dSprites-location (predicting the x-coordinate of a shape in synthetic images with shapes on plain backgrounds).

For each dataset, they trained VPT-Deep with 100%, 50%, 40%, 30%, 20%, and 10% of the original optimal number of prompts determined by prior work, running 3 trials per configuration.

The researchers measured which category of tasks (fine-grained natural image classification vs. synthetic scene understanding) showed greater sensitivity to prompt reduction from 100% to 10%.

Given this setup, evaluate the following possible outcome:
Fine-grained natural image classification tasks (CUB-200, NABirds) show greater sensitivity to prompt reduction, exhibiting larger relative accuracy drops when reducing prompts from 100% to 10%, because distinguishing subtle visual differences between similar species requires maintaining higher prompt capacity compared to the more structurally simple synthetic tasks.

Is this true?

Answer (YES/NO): NO